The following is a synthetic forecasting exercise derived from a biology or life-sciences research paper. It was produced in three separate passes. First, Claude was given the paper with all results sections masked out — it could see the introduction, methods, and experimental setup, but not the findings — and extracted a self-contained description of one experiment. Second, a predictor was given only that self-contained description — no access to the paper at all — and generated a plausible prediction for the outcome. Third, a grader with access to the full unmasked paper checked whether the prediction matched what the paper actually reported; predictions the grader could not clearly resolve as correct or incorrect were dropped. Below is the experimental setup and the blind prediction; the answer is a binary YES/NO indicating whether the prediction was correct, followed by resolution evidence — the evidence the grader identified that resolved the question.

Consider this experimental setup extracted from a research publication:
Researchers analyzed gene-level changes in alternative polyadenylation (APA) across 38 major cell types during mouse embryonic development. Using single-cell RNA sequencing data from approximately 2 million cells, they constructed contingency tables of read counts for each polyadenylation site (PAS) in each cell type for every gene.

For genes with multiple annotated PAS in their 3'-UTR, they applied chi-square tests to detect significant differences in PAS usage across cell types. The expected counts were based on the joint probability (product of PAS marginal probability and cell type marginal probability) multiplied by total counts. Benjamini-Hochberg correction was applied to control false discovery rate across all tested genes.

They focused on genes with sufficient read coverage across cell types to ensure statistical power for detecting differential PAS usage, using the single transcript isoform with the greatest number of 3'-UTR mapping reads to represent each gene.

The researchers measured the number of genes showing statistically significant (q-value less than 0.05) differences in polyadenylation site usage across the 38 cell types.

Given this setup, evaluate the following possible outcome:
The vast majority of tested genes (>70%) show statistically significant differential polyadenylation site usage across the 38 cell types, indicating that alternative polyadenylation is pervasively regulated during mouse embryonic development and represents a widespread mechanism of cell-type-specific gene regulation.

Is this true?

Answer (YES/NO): YES